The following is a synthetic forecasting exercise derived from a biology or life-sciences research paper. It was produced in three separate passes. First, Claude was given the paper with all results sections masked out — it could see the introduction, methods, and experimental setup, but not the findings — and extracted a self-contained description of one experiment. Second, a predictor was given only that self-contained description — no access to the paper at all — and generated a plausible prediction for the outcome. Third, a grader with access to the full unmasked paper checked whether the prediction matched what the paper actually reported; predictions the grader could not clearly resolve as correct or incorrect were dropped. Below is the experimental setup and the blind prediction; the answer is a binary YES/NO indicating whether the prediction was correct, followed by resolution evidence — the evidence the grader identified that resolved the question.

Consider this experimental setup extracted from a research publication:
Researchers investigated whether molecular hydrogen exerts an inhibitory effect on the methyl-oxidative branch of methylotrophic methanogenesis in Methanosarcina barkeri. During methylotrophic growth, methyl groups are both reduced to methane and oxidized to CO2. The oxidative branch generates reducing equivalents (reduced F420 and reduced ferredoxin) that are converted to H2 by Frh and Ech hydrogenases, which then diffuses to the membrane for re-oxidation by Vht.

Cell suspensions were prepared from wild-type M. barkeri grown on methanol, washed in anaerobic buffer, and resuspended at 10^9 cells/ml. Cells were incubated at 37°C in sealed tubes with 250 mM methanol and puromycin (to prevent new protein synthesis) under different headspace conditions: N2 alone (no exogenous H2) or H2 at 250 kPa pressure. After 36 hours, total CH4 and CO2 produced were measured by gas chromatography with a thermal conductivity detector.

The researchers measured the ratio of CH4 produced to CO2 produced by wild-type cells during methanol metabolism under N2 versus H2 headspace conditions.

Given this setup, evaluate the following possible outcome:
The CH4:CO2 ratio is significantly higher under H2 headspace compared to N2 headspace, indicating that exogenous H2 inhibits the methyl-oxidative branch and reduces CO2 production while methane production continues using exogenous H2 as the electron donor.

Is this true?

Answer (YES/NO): YES